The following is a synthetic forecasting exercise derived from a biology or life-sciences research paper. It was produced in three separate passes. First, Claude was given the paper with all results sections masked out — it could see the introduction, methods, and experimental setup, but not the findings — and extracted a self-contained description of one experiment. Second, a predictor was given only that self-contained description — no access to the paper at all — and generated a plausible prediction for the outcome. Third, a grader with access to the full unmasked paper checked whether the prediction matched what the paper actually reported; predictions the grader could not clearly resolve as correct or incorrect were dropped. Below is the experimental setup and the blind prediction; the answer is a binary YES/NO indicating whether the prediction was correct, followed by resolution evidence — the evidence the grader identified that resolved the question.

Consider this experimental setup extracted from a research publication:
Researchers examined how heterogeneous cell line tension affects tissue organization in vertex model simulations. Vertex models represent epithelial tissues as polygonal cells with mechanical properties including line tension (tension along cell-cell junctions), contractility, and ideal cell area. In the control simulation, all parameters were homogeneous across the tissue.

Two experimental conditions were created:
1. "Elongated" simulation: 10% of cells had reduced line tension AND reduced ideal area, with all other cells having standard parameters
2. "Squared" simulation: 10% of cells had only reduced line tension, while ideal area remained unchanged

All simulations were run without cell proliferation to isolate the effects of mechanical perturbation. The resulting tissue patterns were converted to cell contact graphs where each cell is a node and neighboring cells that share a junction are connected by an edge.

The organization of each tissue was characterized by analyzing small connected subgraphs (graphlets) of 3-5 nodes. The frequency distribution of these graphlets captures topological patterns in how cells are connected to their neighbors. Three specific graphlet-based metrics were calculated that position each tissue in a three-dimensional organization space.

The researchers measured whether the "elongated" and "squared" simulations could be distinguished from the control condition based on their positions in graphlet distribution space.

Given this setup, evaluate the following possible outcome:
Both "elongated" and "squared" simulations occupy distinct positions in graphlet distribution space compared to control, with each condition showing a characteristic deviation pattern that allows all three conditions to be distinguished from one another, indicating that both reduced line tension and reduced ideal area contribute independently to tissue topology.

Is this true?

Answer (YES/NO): NO